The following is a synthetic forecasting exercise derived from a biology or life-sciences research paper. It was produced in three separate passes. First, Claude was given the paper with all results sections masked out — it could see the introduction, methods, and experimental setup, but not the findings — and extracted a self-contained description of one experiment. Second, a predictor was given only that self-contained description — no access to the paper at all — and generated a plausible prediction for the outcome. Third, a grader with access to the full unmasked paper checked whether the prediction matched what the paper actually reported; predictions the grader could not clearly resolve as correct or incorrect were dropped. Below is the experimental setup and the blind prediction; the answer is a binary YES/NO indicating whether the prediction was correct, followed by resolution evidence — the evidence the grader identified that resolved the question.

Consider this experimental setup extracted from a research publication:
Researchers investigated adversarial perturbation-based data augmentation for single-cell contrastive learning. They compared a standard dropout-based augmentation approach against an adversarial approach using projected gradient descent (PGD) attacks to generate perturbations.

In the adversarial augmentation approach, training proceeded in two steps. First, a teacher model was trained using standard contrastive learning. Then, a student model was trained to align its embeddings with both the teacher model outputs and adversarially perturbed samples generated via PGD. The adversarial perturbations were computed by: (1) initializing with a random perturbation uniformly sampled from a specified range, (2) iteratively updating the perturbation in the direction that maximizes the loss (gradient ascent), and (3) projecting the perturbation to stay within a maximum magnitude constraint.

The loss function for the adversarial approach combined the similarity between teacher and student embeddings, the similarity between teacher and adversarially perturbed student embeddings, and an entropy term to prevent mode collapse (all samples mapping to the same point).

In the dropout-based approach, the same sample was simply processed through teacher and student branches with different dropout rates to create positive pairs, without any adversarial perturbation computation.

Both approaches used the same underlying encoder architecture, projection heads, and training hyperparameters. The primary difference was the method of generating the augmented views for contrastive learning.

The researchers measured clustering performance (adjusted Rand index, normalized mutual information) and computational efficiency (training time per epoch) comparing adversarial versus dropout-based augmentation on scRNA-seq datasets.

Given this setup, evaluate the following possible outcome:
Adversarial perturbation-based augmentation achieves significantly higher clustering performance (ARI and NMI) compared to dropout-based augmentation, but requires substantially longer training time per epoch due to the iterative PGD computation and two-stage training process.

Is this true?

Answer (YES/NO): NO